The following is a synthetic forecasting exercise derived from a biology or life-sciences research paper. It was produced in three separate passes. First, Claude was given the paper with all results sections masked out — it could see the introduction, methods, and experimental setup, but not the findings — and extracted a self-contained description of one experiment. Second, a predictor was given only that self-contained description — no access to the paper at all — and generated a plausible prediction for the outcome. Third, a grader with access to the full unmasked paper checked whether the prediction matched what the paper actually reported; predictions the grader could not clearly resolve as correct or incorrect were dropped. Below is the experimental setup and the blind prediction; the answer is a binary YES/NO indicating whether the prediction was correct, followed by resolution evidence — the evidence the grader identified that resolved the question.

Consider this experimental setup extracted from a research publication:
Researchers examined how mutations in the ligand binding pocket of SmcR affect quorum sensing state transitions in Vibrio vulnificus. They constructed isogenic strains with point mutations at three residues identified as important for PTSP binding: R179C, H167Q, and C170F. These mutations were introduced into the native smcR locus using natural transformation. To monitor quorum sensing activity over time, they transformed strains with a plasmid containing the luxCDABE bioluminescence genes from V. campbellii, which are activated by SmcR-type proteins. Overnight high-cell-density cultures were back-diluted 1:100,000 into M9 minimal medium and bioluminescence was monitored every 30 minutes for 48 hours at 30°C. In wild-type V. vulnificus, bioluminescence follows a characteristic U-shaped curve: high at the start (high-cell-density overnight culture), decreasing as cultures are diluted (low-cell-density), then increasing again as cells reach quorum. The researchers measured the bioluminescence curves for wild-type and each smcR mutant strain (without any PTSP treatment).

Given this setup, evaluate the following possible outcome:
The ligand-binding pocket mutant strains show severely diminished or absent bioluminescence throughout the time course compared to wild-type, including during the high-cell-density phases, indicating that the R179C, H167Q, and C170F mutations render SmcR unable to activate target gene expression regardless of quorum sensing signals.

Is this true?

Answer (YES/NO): NO